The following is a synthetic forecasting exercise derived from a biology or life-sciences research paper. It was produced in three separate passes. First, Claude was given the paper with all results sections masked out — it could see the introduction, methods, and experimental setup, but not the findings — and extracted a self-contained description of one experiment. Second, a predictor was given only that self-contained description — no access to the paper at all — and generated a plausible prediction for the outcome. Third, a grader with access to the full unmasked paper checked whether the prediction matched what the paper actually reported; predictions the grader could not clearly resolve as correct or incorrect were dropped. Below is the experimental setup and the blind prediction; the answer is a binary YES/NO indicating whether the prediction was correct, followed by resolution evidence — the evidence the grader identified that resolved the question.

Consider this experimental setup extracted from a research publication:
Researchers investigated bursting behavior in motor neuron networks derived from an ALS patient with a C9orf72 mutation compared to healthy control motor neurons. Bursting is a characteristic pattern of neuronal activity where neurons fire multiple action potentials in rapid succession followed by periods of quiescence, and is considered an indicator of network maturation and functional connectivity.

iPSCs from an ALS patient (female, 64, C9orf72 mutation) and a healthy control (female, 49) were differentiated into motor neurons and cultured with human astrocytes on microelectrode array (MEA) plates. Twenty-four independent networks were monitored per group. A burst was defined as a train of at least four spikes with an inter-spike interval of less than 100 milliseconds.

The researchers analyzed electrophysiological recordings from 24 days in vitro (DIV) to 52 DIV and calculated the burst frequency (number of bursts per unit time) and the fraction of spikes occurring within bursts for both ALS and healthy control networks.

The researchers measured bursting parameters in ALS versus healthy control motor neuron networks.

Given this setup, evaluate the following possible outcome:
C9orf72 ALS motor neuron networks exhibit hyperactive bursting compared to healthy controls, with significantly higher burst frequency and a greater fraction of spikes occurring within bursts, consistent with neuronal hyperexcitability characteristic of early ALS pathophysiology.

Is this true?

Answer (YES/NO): NO